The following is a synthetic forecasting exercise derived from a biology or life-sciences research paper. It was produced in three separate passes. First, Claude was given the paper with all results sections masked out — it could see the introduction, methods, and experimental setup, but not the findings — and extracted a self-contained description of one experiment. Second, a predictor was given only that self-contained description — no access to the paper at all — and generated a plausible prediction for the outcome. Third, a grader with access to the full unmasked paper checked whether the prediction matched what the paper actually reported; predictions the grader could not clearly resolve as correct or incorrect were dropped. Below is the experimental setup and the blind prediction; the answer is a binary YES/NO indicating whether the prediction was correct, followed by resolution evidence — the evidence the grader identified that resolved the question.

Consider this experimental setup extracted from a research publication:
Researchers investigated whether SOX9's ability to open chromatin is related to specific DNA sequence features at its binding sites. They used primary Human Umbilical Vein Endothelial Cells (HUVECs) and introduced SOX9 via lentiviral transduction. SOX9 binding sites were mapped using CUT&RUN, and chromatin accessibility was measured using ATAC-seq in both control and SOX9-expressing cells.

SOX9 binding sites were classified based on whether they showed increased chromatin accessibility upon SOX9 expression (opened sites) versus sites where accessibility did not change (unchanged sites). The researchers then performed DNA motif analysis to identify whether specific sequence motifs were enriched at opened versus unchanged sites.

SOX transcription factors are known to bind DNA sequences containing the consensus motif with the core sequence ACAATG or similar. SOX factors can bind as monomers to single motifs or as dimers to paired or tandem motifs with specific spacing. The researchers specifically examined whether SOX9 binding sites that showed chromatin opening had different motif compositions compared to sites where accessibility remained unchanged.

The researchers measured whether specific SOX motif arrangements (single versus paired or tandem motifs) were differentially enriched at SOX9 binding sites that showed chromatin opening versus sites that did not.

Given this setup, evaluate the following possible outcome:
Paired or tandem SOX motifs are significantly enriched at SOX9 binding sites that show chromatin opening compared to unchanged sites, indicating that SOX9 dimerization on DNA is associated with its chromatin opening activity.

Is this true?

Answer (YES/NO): YES